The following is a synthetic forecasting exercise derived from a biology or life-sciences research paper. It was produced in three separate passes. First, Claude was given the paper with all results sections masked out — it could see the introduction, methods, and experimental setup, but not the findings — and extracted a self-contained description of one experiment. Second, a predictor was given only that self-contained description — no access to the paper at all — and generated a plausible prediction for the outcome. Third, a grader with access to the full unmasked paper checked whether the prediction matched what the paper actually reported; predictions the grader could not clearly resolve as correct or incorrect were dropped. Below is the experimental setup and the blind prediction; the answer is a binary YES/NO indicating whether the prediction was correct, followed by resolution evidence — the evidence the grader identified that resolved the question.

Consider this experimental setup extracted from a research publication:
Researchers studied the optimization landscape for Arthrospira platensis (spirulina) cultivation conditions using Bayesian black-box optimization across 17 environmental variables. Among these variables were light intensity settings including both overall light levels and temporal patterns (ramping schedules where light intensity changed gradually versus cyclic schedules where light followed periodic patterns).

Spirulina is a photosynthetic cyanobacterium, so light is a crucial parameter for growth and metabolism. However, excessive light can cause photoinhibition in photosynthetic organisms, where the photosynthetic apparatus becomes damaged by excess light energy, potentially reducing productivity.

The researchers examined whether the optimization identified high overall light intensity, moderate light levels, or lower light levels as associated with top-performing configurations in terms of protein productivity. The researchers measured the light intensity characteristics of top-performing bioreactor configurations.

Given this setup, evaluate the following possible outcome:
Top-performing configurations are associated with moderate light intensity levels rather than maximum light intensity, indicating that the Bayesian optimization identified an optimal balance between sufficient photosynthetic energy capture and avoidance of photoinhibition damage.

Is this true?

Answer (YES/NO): NO